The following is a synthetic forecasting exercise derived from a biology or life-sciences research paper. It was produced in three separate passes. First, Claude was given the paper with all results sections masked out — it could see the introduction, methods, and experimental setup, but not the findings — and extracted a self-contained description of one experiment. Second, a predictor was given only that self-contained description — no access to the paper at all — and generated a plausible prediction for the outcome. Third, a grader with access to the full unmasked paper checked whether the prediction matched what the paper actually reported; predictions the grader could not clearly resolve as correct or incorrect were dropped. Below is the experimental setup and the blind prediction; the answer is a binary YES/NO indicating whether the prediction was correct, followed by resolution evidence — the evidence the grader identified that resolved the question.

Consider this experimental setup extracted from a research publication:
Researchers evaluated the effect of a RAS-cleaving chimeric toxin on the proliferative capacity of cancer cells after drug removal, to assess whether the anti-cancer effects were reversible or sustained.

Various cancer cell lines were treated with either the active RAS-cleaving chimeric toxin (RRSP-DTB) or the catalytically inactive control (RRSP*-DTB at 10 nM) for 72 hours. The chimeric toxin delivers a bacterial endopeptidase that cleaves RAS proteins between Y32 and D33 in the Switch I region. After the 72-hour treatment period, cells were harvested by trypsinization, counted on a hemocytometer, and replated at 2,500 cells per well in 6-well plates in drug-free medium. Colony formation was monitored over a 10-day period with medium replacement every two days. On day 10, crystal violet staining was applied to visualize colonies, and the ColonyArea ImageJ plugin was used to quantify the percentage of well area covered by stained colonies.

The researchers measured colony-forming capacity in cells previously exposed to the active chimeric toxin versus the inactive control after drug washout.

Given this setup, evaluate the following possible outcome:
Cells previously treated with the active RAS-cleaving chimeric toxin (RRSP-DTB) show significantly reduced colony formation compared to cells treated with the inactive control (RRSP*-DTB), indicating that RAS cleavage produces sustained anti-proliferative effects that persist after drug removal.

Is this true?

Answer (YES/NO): YES